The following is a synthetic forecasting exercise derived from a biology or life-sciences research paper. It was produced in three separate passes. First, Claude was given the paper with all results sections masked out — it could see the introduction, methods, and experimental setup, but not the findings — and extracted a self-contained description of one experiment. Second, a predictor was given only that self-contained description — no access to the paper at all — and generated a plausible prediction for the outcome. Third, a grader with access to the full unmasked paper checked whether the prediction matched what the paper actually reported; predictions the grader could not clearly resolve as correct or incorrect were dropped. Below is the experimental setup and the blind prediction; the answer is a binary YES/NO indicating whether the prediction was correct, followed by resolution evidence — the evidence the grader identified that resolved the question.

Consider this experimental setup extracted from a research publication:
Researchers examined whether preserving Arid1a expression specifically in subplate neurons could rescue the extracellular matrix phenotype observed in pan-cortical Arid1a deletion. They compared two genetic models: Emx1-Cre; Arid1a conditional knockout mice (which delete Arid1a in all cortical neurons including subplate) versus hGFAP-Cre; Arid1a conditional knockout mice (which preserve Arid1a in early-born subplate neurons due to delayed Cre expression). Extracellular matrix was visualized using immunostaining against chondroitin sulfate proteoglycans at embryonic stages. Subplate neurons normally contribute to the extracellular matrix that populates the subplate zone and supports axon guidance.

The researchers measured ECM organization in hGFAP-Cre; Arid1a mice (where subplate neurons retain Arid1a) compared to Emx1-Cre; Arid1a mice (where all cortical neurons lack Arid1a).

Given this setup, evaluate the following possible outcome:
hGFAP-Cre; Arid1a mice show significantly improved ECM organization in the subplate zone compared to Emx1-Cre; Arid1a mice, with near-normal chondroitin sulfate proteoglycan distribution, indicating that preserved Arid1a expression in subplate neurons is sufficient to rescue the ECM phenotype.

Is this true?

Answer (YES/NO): YES